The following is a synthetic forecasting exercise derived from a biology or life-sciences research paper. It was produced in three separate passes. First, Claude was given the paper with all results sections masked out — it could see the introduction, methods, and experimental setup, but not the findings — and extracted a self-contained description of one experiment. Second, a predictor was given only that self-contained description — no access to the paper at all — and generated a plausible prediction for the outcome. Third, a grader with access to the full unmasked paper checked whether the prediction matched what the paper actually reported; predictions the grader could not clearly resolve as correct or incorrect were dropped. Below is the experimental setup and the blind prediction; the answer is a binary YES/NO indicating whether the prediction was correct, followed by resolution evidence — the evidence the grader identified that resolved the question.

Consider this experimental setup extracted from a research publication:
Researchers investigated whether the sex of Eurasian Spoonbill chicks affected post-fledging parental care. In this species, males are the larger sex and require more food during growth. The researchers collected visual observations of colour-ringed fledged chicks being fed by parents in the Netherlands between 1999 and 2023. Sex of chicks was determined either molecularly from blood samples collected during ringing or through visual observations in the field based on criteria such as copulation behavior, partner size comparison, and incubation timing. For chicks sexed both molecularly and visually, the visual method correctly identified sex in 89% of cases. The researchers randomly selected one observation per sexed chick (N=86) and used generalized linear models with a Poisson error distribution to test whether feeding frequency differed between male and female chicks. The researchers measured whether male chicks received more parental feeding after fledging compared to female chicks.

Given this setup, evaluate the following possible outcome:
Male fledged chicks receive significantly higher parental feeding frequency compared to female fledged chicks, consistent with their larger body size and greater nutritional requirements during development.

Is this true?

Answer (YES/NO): NO